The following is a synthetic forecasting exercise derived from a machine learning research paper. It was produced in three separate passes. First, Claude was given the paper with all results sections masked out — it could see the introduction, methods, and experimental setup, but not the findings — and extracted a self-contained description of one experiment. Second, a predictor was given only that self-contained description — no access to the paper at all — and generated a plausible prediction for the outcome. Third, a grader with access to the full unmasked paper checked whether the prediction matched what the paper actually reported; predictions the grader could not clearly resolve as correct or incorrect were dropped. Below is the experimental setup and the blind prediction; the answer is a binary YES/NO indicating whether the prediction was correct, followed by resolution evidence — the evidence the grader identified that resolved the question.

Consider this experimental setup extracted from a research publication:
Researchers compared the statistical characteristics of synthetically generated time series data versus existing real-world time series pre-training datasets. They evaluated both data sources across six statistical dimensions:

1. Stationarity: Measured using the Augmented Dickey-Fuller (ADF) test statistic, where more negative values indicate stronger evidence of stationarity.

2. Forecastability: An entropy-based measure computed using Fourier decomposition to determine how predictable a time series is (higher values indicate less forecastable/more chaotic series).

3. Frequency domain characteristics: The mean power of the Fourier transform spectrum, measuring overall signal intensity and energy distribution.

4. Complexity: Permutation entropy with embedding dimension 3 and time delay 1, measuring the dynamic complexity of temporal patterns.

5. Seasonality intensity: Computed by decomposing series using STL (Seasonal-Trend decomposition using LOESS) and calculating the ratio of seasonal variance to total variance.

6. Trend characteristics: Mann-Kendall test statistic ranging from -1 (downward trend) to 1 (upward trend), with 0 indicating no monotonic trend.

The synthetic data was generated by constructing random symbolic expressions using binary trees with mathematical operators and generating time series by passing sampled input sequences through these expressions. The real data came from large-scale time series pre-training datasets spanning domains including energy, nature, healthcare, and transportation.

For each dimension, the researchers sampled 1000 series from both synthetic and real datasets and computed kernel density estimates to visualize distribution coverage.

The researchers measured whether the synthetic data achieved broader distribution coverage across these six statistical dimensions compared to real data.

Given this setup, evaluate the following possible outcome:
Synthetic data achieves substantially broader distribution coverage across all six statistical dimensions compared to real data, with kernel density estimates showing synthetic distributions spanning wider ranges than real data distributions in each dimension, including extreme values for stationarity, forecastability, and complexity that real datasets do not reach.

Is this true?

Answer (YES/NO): NO